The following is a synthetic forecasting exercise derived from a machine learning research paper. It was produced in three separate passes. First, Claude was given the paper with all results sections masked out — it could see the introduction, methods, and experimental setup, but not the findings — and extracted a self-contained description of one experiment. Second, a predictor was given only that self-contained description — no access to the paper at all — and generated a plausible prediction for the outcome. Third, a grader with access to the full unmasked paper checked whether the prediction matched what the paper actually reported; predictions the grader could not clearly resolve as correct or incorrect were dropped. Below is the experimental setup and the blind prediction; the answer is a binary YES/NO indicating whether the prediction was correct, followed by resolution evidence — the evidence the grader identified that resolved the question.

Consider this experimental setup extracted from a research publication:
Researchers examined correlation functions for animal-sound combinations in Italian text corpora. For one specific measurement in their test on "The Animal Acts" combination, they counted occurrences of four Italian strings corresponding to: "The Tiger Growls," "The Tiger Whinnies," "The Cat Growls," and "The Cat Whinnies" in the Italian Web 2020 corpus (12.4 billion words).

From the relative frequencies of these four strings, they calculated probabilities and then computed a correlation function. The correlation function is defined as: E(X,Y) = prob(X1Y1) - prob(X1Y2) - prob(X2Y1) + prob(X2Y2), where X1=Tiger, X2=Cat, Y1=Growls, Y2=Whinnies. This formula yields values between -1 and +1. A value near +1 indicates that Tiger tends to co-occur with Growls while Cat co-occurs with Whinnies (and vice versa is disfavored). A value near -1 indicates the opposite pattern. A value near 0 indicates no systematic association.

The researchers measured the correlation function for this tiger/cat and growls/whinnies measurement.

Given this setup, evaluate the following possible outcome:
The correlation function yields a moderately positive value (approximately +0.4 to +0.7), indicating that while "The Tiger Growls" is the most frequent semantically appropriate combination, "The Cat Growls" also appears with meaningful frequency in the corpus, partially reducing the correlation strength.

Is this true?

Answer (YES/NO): NO